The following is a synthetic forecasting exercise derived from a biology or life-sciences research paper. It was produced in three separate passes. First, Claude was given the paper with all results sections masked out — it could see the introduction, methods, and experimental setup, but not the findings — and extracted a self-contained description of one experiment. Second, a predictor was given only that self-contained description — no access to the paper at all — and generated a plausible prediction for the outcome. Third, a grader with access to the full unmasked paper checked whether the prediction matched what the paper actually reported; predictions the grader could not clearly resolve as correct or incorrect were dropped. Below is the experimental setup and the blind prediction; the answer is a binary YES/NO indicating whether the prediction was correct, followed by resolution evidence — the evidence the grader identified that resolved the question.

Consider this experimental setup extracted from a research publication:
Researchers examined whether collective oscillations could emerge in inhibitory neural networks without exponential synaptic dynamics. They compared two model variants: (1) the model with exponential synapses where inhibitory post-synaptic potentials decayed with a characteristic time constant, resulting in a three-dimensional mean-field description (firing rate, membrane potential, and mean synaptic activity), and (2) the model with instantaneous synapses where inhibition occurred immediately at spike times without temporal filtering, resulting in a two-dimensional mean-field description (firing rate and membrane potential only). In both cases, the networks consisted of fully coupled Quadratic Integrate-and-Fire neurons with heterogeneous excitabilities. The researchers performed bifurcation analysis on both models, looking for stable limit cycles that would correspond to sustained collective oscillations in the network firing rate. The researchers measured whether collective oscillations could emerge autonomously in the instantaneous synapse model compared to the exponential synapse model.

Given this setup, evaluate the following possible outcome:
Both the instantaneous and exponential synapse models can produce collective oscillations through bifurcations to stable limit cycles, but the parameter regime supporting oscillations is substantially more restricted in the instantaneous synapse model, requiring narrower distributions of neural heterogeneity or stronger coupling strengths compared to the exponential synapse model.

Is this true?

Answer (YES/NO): NO